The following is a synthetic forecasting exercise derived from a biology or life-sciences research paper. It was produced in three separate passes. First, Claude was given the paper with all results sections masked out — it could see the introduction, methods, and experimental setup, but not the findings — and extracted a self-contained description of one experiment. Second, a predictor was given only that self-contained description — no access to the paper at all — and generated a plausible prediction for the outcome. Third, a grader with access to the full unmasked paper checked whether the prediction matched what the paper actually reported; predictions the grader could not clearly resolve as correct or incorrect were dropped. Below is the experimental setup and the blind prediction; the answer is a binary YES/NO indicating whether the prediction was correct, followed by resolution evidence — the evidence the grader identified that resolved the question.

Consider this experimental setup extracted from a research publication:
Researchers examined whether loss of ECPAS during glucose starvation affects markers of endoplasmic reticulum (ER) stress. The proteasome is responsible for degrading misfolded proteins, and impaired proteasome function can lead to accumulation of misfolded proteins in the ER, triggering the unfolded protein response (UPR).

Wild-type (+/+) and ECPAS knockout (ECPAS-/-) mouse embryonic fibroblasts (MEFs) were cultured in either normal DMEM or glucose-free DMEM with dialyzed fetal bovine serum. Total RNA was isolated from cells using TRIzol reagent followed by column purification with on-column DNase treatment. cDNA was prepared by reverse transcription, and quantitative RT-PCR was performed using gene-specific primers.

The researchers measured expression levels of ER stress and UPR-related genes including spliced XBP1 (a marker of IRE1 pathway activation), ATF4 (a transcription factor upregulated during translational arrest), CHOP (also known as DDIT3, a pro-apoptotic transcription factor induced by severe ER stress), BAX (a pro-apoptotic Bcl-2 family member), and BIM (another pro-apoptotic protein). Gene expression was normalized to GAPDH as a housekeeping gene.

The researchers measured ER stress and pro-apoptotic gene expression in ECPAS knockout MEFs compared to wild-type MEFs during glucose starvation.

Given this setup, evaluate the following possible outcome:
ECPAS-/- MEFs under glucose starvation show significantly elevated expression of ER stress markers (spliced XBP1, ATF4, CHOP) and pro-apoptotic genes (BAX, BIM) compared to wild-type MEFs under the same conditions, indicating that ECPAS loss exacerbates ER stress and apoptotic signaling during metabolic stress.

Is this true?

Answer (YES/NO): YES